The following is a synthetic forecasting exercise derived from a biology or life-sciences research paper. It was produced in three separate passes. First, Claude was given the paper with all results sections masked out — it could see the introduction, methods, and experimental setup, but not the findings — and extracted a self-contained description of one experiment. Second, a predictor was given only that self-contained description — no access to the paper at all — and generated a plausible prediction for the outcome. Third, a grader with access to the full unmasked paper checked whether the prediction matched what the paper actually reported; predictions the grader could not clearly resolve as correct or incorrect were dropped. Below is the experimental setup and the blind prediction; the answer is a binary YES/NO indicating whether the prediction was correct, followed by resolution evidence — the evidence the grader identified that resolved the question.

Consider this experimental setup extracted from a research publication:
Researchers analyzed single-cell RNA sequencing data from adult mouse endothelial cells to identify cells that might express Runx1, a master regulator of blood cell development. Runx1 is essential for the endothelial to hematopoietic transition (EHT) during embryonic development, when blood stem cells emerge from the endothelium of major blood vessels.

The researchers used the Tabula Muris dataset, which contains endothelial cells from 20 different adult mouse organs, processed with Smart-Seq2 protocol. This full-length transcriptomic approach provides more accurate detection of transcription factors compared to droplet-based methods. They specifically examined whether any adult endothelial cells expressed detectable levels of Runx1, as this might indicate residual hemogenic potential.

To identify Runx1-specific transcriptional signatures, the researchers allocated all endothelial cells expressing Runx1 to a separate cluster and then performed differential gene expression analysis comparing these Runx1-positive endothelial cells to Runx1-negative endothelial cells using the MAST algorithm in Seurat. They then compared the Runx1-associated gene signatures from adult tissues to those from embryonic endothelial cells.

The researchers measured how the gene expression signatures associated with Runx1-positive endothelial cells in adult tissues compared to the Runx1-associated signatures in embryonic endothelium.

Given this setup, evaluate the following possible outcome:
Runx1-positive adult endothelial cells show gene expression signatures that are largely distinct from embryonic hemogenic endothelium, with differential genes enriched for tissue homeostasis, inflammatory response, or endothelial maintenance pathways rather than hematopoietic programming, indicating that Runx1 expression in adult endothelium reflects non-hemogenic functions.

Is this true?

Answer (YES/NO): NO